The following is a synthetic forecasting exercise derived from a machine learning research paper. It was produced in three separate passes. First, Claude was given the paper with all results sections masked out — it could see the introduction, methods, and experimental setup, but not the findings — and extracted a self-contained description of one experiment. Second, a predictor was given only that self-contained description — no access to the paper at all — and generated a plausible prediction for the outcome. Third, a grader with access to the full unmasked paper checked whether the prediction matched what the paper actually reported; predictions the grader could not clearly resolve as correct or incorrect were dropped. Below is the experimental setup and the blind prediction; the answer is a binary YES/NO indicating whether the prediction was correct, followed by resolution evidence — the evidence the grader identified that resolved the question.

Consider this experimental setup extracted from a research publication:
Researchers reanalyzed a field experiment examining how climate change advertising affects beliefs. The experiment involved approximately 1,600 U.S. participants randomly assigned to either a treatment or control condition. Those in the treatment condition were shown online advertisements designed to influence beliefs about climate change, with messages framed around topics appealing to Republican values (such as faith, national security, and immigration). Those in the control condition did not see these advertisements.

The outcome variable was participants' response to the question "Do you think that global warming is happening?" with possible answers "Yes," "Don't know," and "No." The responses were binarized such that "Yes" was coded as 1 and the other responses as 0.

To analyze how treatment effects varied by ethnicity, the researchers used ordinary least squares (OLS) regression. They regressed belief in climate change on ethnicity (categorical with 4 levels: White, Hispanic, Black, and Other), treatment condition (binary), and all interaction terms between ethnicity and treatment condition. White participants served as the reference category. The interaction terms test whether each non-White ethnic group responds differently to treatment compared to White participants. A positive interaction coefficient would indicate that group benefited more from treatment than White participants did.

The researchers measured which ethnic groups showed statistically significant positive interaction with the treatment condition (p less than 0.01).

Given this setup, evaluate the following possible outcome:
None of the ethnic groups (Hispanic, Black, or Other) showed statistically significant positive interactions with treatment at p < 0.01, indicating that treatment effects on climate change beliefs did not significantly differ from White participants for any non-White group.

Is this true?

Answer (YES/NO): NO